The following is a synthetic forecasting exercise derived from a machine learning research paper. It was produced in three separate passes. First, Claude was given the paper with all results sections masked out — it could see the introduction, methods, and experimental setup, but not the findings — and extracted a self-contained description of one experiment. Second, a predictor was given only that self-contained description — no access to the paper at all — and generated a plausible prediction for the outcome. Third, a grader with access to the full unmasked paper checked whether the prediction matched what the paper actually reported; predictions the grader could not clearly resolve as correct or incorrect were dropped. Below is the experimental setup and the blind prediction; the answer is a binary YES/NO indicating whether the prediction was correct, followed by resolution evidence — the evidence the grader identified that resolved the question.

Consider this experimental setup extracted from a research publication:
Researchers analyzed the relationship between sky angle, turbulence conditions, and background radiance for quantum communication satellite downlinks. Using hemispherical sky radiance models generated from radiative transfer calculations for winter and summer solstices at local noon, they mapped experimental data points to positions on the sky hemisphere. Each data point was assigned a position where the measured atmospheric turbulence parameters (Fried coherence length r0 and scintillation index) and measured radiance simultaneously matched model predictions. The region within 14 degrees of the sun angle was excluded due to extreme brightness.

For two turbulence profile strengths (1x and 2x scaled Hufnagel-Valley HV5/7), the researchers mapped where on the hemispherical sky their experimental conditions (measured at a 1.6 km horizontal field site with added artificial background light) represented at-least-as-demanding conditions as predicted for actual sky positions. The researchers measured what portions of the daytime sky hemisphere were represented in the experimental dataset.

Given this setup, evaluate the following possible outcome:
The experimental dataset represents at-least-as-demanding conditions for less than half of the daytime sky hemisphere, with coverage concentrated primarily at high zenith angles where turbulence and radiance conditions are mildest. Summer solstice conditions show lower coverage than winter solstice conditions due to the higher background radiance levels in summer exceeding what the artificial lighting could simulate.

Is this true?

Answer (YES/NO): NO